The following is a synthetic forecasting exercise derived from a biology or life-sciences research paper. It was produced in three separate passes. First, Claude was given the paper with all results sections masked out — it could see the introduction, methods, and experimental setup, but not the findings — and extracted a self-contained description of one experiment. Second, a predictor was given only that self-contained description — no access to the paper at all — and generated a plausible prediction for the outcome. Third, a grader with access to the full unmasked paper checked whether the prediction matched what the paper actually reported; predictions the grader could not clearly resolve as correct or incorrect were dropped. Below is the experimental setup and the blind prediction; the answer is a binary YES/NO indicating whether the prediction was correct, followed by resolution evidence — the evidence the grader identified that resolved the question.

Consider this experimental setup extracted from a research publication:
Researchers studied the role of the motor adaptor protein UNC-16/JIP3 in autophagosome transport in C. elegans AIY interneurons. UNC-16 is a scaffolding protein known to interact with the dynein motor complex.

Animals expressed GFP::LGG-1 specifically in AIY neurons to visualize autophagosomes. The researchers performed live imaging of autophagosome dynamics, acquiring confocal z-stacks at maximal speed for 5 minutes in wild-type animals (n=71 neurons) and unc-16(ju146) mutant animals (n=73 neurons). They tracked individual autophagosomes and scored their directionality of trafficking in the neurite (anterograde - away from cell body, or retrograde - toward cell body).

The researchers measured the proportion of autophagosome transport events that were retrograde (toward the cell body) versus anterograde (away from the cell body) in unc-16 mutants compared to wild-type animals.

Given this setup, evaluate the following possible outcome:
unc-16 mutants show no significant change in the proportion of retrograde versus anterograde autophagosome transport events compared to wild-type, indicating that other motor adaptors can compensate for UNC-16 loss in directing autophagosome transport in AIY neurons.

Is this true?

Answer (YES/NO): NO